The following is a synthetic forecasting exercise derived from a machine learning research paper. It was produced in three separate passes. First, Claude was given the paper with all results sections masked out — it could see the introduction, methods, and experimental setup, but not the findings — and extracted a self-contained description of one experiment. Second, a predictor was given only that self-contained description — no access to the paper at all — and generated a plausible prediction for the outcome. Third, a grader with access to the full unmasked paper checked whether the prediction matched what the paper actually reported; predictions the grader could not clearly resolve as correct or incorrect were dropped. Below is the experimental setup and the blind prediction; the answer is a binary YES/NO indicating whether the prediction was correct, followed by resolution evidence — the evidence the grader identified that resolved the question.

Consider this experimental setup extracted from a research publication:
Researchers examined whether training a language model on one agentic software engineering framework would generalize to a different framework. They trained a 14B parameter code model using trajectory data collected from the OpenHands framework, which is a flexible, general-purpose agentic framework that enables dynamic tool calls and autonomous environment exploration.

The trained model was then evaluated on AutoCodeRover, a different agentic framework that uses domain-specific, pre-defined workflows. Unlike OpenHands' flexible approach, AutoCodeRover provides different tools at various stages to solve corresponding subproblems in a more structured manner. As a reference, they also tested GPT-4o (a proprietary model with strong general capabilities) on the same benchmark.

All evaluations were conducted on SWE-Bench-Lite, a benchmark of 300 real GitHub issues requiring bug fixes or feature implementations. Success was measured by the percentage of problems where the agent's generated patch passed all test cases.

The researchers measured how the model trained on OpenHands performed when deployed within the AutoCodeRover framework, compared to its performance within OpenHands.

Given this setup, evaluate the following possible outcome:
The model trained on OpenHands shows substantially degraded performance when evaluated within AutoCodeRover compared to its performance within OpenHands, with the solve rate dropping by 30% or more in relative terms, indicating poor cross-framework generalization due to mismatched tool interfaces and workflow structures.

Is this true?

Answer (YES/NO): YES